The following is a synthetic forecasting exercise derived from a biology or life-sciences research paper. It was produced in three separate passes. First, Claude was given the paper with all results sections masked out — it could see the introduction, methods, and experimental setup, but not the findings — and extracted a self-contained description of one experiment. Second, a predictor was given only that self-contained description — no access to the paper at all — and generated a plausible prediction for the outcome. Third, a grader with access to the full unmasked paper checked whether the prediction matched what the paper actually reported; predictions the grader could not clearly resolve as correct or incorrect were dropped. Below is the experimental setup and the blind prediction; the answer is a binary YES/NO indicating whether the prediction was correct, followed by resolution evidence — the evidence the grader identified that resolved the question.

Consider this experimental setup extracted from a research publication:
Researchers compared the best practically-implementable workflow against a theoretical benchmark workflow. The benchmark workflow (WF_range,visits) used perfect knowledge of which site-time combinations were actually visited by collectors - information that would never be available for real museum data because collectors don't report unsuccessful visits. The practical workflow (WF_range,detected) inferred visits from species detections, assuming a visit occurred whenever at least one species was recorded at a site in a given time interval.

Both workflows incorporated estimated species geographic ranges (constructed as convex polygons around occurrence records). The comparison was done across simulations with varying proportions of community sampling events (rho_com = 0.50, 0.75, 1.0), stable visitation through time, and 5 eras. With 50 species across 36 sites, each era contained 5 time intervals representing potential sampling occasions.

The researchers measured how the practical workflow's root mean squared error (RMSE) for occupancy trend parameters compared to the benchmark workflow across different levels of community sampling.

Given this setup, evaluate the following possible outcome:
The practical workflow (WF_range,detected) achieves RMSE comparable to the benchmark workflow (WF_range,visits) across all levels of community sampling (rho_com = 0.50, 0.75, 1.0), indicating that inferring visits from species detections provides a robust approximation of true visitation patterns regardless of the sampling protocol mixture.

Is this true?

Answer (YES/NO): NO